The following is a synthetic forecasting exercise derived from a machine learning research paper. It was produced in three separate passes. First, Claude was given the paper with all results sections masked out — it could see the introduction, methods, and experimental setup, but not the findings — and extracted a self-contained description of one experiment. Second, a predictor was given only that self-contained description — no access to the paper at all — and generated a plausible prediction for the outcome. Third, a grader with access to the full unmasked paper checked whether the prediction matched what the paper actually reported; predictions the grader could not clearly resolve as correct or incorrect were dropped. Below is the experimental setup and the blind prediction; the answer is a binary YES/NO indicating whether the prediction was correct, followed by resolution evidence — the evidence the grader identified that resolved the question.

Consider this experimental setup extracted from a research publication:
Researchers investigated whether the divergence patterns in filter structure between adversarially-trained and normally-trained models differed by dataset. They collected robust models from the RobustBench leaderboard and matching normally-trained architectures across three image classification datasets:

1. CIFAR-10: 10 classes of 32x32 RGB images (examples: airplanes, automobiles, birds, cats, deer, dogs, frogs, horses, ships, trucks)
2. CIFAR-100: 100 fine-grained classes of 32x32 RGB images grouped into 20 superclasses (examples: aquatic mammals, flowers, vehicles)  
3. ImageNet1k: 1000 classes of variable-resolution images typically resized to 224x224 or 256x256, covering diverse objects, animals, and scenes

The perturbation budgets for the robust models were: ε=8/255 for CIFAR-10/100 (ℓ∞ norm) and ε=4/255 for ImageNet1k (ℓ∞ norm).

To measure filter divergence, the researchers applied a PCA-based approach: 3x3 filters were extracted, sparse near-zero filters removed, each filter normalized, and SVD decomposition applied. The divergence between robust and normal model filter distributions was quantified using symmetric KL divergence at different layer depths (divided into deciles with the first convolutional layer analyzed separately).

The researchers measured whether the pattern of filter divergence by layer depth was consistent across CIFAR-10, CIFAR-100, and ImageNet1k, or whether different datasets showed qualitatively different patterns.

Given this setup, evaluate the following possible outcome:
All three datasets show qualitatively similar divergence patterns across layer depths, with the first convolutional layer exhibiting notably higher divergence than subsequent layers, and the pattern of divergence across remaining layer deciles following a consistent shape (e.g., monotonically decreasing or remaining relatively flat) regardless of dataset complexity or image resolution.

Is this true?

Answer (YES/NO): NO